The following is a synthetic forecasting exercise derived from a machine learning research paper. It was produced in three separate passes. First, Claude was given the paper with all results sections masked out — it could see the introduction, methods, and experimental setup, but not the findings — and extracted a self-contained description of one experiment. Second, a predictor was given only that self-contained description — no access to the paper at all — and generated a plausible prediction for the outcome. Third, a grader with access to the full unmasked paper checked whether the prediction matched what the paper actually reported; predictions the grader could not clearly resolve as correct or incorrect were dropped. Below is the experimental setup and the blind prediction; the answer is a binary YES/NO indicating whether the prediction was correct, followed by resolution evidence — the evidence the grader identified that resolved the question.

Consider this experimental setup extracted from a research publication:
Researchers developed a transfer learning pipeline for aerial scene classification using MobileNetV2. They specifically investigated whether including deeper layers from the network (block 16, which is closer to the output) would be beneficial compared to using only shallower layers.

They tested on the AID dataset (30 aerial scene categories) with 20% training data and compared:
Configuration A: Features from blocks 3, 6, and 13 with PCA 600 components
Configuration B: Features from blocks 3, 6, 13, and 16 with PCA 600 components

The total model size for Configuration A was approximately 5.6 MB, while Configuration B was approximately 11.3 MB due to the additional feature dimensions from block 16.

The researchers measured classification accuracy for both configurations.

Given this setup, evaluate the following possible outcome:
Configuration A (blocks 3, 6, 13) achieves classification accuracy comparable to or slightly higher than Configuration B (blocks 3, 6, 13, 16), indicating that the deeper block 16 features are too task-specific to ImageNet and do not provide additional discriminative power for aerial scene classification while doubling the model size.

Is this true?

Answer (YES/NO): YES